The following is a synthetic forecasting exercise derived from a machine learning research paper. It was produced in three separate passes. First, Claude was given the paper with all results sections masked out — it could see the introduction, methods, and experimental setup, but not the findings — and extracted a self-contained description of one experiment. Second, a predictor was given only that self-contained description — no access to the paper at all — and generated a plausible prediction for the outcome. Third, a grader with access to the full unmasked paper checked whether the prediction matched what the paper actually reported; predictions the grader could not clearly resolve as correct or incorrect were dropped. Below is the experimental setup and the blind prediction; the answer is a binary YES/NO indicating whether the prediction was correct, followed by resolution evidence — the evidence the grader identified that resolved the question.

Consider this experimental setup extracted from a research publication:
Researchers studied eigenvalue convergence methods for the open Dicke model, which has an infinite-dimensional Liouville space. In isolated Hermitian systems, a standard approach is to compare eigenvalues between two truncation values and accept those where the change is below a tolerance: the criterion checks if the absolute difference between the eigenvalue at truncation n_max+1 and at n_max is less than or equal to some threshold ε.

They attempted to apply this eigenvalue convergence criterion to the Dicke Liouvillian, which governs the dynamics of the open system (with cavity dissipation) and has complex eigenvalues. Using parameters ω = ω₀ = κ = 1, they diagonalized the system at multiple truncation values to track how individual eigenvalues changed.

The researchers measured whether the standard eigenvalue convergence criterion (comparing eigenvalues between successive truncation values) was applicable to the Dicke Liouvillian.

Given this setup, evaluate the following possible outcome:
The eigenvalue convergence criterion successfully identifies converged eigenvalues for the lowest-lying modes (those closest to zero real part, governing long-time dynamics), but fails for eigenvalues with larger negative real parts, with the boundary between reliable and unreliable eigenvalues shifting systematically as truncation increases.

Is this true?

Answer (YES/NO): NO